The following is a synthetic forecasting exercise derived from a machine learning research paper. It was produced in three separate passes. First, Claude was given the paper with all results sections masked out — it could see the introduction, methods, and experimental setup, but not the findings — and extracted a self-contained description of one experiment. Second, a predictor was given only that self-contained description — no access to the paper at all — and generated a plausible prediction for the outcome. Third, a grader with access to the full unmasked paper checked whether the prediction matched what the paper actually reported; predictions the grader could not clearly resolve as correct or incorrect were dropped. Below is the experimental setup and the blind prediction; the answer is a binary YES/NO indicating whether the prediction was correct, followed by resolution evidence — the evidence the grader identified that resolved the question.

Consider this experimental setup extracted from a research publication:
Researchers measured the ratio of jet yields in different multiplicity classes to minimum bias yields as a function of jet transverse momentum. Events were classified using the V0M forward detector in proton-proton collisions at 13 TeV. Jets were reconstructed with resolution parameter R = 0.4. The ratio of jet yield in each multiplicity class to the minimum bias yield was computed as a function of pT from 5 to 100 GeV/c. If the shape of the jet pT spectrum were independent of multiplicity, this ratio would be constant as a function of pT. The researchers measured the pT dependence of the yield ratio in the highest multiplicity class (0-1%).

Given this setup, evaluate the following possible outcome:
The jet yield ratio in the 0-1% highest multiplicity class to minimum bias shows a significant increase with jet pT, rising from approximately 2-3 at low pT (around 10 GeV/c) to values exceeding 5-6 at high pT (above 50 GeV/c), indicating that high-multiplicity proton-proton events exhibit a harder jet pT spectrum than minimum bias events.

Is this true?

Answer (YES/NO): NO